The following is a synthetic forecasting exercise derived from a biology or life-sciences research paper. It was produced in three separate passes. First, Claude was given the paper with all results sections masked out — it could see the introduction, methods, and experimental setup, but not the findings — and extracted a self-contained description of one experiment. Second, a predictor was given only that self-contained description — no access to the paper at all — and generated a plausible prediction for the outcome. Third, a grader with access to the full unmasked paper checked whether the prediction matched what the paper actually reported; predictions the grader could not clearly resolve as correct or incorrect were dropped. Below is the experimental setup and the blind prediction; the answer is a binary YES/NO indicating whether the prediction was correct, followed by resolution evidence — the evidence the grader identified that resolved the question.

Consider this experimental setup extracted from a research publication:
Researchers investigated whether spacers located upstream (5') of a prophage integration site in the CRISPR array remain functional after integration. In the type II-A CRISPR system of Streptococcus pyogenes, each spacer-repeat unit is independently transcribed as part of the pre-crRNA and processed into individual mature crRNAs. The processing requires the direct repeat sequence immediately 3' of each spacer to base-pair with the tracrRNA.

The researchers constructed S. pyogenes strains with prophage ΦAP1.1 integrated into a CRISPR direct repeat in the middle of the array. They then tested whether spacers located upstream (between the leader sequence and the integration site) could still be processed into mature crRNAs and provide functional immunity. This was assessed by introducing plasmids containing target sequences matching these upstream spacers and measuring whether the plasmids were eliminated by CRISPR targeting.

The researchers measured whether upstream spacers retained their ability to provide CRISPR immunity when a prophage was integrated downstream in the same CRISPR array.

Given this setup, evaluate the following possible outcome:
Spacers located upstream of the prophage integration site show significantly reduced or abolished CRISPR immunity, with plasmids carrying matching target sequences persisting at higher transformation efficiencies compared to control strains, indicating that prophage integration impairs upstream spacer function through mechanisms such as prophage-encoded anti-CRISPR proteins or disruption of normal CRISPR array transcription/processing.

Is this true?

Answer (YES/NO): NO